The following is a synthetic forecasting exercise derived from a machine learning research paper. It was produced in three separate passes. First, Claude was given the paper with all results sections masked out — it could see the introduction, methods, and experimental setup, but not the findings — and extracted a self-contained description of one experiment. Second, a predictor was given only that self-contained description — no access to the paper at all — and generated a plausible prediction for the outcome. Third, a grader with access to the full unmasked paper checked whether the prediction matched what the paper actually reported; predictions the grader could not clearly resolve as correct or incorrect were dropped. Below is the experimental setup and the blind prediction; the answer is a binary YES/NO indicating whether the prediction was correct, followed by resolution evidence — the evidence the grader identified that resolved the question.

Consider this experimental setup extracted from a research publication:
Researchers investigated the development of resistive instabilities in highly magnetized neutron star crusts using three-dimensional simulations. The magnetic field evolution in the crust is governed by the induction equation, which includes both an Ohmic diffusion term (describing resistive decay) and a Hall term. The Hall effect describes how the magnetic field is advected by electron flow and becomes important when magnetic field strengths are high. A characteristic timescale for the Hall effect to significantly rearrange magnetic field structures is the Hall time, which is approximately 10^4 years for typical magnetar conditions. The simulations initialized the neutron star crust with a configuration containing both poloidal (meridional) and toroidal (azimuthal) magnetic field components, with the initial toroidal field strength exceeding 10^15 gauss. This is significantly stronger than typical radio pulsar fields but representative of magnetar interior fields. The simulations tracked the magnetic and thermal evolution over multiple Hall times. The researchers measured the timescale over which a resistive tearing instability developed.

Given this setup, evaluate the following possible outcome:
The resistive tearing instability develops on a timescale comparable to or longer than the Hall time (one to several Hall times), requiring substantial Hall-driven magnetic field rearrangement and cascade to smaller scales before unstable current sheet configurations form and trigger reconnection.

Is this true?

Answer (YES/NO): YES